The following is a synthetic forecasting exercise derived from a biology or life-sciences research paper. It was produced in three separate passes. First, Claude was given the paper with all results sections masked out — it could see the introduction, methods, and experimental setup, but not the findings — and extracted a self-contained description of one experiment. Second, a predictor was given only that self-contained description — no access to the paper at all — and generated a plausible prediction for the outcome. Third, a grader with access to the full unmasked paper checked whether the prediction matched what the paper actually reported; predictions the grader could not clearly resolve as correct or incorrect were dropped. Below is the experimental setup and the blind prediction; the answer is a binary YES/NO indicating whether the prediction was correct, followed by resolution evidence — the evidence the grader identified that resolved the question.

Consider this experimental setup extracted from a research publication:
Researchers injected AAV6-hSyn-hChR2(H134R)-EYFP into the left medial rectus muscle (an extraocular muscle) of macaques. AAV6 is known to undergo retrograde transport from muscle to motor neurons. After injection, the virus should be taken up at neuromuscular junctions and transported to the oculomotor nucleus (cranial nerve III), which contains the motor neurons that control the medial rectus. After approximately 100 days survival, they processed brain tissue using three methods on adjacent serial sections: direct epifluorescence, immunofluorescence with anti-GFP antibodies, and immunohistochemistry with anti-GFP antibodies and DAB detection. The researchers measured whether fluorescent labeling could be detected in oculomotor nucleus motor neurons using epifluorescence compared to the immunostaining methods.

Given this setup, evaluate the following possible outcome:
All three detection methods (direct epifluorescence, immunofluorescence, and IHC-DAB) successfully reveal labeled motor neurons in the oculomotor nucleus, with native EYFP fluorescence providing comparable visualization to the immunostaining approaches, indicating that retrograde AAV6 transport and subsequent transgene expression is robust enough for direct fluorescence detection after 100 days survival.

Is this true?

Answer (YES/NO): NO